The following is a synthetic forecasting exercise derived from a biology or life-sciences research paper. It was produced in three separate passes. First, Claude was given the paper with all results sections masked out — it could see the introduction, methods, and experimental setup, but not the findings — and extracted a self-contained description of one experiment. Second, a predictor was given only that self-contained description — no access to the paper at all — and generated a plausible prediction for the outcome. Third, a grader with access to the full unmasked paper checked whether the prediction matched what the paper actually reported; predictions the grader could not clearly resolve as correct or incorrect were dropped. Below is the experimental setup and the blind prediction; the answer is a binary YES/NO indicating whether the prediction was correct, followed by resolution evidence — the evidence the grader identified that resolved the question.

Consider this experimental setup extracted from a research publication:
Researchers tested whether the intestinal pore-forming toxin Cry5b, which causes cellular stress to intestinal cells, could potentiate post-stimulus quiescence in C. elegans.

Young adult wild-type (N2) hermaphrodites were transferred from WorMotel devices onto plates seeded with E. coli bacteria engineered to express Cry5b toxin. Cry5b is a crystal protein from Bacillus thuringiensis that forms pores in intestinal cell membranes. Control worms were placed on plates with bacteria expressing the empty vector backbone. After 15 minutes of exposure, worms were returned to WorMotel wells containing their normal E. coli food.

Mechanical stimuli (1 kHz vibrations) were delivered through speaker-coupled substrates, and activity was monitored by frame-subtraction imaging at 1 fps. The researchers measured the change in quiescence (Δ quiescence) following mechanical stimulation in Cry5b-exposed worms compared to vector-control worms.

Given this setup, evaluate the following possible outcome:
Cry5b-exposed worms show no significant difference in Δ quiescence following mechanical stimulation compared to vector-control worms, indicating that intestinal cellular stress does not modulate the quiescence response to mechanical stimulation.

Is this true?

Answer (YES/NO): NO